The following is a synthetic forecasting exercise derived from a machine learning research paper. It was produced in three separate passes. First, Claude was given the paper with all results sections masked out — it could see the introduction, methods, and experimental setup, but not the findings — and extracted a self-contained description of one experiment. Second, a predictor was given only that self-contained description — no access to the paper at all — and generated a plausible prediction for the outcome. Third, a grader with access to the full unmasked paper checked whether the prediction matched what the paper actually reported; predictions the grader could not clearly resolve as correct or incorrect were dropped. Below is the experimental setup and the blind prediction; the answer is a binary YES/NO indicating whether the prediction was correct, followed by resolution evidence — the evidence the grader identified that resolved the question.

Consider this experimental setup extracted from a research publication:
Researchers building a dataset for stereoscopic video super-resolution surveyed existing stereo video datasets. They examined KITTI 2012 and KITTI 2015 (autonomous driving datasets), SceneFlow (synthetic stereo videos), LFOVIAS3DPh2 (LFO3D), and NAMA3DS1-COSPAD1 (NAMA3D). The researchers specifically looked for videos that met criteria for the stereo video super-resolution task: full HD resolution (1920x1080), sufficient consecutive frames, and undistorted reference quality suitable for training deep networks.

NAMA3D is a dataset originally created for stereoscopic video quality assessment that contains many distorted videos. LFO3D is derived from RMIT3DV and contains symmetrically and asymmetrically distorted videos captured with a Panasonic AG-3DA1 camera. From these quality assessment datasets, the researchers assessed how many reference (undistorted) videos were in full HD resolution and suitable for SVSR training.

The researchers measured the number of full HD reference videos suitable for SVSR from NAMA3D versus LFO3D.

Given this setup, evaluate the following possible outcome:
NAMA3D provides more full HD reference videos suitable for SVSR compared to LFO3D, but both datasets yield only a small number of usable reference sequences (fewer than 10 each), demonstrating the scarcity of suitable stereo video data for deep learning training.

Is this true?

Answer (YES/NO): NO